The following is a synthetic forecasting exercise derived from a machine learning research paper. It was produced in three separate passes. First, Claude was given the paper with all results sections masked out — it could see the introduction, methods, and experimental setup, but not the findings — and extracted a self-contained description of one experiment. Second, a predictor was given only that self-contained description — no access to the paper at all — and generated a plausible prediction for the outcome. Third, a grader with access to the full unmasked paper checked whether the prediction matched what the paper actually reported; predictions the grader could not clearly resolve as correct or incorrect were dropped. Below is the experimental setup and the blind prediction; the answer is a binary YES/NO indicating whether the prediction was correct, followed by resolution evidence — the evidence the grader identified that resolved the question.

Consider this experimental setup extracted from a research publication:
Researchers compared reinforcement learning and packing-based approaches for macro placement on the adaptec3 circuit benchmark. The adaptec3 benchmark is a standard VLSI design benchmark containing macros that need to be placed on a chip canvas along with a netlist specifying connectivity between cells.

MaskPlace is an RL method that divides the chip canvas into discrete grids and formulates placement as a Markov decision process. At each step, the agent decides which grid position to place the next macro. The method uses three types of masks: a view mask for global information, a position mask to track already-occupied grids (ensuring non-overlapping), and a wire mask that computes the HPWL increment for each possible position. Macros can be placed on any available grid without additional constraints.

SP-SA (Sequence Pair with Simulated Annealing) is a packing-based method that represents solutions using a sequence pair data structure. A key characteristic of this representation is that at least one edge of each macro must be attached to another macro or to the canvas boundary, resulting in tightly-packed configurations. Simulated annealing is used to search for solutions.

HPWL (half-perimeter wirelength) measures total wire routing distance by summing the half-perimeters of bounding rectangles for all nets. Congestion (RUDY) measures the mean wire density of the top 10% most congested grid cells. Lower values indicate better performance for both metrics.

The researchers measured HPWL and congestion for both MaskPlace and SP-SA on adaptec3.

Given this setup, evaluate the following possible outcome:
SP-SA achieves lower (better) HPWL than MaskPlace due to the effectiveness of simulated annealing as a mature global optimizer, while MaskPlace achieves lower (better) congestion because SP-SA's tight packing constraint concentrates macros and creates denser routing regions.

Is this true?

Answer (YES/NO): NO